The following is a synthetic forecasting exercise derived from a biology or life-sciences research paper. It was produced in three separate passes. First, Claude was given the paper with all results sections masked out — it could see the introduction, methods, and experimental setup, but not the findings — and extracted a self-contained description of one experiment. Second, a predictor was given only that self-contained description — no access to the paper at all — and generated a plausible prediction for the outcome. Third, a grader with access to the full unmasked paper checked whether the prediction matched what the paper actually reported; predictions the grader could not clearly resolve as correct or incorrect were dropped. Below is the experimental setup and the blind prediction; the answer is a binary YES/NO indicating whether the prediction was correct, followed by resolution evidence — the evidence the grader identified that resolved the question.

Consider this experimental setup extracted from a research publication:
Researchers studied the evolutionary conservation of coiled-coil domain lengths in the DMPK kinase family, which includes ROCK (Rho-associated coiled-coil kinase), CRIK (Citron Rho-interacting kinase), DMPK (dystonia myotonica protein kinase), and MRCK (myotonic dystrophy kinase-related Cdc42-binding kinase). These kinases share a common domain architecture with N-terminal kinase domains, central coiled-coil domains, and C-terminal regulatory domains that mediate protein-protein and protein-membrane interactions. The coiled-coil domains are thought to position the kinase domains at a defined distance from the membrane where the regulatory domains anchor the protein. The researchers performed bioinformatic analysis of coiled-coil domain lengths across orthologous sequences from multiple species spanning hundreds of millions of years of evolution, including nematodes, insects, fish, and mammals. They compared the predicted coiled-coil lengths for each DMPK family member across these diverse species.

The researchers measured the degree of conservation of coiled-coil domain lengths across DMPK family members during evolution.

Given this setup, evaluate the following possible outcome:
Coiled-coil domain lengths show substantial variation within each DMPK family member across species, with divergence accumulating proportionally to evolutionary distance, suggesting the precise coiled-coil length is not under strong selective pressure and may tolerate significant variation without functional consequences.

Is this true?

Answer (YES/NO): NO